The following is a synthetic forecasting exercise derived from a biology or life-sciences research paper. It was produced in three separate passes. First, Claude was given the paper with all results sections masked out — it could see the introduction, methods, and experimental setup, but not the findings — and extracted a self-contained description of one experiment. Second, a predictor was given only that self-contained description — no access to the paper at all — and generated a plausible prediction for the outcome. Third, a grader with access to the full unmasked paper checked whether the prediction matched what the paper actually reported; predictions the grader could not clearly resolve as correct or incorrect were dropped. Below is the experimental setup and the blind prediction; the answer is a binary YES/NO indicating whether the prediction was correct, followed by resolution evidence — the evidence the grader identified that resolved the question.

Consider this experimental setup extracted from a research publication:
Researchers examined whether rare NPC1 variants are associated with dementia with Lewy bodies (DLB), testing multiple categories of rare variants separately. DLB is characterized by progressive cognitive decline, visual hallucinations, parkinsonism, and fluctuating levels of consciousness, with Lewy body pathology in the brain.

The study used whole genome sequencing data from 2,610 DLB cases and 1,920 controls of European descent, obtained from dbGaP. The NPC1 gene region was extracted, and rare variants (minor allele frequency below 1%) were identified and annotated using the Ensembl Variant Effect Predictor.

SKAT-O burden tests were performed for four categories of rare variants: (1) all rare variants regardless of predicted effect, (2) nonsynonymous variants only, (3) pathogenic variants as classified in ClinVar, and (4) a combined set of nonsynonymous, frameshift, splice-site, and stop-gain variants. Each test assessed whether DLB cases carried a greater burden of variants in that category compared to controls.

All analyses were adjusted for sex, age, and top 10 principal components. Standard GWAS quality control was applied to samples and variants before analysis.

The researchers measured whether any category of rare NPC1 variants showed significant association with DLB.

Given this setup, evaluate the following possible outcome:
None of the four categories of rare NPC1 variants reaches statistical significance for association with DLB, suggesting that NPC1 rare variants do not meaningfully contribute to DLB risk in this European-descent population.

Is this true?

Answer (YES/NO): YES